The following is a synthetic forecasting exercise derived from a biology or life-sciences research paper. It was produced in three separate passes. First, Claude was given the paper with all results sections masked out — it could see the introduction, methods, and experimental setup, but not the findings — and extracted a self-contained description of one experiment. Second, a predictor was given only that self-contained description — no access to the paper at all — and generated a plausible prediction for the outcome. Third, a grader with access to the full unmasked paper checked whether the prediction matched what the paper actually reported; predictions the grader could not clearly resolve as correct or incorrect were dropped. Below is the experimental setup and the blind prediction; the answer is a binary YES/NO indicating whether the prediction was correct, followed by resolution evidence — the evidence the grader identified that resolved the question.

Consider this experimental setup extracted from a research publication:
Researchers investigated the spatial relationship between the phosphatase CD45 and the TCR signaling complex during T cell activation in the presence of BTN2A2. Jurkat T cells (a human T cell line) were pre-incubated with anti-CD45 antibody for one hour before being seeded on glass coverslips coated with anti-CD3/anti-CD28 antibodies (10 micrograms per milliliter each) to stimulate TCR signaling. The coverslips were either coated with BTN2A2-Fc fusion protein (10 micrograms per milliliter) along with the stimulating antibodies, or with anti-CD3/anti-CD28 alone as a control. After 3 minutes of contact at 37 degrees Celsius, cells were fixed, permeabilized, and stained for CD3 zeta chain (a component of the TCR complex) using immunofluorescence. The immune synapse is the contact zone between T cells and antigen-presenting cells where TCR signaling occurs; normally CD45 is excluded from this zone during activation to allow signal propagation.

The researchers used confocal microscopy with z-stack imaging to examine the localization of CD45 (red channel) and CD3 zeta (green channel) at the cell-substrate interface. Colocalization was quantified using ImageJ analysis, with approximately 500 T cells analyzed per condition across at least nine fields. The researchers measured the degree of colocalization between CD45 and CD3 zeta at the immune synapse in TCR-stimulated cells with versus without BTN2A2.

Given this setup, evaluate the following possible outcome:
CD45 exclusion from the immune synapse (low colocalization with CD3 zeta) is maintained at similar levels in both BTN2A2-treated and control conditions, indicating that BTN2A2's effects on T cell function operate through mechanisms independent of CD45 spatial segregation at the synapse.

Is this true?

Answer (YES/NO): NO